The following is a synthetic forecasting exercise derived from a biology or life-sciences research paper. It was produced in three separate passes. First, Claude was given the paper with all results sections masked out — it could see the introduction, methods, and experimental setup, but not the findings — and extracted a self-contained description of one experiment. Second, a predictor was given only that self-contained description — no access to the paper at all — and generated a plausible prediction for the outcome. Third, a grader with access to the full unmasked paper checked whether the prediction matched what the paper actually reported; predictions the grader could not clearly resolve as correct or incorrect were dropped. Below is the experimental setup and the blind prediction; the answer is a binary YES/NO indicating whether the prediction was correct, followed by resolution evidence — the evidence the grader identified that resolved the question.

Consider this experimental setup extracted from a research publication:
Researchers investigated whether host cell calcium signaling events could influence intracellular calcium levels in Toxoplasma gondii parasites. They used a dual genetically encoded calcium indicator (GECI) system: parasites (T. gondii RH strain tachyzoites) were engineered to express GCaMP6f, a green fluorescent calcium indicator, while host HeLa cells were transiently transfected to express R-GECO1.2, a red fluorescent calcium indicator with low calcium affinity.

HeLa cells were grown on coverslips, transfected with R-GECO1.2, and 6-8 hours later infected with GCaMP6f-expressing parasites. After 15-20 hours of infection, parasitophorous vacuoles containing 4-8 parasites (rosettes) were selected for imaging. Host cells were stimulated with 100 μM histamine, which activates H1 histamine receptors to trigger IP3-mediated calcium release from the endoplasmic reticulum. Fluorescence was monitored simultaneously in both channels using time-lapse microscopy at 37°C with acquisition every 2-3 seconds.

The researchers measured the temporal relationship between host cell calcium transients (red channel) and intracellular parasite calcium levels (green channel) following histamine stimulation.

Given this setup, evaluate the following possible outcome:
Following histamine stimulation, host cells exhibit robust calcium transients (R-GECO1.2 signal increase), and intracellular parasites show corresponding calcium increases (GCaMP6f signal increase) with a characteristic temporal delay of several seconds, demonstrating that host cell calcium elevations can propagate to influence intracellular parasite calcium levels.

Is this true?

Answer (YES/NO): YES